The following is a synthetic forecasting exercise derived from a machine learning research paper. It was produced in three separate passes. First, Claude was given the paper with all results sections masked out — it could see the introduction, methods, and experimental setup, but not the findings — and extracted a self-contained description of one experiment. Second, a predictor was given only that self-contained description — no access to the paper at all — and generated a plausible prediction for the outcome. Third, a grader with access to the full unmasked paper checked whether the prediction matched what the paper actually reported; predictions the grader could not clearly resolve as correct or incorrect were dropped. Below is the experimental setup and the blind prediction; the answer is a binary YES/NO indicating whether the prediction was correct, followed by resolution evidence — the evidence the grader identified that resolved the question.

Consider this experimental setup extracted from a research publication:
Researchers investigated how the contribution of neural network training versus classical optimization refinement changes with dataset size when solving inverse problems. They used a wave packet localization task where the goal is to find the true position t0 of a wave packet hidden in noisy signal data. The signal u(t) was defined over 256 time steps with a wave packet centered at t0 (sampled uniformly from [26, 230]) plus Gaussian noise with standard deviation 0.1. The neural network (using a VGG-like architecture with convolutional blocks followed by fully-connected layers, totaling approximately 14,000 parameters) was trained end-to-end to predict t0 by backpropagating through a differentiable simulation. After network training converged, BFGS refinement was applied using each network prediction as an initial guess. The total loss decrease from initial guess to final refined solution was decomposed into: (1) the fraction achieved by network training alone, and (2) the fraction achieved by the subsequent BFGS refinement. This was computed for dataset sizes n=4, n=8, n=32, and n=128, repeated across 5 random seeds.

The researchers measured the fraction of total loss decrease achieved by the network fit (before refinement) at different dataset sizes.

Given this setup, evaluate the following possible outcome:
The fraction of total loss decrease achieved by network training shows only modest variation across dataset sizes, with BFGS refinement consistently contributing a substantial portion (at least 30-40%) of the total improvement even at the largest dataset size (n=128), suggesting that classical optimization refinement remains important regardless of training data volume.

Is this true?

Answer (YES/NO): NO